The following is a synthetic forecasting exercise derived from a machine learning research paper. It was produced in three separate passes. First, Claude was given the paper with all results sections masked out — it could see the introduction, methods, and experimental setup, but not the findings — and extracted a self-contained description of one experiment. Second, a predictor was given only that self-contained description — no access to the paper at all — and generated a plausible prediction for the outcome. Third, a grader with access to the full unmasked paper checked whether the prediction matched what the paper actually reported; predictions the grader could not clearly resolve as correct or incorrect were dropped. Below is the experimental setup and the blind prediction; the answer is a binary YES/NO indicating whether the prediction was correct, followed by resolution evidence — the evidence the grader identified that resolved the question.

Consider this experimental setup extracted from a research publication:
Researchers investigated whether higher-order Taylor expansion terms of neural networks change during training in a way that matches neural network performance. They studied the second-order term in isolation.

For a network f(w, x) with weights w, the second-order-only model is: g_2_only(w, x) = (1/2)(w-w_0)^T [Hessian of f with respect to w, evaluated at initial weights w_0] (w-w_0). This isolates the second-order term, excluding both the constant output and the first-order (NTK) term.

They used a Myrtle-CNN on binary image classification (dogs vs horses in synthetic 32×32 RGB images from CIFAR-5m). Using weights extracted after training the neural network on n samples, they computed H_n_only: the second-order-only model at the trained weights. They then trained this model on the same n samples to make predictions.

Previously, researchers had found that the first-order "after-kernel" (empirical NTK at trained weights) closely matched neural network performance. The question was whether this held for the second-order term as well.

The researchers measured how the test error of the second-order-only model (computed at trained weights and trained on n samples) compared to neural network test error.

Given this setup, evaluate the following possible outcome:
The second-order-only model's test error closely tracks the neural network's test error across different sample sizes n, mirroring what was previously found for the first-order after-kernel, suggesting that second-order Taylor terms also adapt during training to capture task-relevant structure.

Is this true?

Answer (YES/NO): YES